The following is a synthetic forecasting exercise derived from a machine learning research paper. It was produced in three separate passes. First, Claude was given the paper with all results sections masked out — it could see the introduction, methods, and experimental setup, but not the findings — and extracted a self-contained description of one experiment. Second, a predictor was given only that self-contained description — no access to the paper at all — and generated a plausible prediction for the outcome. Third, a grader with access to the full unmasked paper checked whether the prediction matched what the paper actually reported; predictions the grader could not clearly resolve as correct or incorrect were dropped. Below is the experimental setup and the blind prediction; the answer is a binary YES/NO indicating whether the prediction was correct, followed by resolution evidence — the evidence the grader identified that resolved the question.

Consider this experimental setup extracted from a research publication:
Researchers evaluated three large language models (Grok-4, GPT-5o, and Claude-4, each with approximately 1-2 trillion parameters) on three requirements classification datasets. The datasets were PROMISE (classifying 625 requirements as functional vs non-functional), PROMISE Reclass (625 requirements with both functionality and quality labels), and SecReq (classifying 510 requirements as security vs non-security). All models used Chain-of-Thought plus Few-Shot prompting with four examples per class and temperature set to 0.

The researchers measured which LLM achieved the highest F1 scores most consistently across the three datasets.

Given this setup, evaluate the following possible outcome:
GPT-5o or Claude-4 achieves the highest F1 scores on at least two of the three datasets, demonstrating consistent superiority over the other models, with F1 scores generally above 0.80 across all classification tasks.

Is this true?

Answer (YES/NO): NO